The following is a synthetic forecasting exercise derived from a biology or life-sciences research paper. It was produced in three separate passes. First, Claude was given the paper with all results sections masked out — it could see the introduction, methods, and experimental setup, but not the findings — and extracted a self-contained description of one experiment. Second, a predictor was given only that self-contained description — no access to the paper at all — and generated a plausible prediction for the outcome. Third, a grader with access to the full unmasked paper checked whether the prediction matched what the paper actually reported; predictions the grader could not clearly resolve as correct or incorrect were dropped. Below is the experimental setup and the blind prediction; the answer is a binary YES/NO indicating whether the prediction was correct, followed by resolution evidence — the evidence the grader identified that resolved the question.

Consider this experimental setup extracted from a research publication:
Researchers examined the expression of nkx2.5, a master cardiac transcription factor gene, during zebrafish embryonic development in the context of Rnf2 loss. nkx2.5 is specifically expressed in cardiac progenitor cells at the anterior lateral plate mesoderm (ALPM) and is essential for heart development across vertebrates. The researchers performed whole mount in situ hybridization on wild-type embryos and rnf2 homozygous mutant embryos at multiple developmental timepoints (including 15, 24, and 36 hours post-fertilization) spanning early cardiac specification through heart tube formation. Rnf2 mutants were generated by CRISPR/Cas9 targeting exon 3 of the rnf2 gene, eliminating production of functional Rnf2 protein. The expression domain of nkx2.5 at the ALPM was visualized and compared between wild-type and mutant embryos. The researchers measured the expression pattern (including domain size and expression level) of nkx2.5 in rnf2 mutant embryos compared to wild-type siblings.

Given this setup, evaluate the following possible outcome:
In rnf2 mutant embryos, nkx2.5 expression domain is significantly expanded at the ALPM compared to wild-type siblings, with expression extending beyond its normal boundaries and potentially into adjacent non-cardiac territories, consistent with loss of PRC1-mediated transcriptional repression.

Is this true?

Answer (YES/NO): NO